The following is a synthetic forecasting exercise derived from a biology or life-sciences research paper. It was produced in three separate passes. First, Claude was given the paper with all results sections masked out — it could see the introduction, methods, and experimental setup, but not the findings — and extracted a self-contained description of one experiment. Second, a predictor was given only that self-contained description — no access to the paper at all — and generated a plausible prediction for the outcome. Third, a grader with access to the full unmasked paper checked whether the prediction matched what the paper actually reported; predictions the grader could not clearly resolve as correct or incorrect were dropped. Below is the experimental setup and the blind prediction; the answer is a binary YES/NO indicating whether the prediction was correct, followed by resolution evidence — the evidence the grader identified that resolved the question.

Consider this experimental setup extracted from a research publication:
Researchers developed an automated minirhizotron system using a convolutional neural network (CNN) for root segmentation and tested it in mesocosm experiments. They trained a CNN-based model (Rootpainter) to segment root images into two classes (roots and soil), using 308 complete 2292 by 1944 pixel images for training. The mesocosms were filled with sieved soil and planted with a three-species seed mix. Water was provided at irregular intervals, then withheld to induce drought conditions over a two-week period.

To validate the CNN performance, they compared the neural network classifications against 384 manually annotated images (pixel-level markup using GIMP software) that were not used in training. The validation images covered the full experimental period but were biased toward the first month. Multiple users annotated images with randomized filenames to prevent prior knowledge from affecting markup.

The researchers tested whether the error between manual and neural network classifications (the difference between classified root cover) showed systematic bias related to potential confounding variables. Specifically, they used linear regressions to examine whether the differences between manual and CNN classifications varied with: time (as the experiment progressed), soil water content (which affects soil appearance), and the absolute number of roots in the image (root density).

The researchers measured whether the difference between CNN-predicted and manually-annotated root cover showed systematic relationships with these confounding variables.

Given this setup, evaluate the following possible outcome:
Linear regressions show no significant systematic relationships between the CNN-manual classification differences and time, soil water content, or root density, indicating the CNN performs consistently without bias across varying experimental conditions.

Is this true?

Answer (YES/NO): NO